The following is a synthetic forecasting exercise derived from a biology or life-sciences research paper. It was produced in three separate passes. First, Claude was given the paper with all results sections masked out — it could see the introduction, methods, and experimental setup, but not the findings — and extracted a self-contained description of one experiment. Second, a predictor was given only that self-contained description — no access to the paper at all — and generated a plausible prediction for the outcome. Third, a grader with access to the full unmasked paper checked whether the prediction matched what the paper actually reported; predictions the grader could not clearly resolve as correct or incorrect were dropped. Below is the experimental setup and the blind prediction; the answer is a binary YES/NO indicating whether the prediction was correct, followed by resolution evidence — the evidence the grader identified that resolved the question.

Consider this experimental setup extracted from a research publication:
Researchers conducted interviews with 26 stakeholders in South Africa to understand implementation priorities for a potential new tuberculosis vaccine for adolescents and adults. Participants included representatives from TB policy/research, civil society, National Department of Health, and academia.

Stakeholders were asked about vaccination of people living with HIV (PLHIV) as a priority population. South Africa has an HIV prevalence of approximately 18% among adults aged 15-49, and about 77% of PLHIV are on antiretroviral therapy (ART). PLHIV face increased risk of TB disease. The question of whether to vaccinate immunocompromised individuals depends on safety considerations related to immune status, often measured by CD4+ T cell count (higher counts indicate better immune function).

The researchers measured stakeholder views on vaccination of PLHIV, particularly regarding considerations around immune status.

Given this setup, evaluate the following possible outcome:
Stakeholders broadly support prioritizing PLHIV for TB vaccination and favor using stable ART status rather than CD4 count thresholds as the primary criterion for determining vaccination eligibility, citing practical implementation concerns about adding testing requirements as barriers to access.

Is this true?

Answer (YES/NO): NO